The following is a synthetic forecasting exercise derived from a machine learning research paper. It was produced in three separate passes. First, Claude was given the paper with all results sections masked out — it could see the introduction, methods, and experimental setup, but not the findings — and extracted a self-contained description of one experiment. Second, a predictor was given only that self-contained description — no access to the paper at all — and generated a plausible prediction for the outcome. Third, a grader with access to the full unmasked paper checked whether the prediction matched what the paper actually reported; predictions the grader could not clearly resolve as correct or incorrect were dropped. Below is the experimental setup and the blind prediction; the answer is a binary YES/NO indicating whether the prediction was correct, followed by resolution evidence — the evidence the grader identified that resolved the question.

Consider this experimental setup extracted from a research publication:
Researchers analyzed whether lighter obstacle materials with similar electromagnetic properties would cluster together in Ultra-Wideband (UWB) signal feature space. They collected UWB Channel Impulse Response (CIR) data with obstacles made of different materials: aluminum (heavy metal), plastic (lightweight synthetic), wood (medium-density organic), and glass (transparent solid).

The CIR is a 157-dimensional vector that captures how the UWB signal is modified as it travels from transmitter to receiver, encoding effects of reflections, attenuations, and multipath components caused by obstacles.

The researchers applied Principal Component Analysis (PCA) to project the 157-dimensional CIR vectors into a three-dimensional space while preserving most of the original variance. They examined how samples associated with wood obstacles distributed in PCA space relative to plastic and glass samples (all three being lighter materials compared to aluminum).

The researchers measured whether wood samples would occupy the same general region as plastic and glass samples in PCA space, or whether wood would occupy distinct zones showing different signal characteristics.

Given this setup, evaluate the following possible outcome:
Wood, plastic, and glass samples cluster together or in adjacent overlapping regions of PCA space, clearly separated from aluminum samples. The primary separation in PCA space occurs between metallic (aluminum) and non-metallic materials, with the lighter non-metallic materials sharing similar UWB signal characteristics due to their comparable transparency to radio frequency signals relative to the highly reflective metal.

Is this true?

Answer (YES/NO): NO